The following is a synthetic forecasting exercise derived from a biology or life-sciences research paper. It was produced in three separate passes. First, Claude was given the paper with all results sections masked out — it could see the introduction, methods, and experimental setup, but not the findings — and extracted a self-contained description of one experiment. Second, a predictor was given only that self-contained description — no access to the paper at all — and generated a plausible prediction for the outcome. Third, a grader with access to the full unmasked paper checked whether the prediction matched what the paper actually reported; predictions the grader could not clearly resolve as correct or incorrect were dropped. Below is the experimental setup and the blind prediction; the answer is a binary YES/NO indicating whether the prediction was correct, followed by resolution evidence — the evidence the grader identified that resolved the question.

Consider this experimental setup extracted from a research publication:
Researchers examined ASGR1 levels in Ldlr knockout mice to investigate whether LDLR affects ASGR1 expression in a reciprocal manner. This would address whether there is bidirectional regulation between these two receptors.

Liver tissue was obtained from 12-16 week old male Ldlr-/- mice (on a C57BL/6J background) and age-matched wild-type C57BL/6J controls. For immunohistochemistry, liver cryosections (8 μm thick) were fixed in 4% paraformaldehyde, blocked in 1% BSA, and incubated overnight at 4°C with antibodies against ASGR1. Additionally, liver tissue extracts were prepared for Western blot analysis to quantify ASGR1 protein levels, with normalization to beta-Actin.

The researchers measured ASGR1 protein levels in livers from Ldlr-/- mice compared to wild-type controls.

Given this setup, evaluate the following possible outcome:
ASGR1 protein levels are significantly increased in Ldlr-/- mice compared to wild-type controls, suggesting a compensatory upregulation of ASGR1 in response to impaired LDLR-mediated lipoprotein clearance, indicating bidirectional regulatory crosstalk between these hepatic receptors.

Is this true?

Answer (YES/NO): YES